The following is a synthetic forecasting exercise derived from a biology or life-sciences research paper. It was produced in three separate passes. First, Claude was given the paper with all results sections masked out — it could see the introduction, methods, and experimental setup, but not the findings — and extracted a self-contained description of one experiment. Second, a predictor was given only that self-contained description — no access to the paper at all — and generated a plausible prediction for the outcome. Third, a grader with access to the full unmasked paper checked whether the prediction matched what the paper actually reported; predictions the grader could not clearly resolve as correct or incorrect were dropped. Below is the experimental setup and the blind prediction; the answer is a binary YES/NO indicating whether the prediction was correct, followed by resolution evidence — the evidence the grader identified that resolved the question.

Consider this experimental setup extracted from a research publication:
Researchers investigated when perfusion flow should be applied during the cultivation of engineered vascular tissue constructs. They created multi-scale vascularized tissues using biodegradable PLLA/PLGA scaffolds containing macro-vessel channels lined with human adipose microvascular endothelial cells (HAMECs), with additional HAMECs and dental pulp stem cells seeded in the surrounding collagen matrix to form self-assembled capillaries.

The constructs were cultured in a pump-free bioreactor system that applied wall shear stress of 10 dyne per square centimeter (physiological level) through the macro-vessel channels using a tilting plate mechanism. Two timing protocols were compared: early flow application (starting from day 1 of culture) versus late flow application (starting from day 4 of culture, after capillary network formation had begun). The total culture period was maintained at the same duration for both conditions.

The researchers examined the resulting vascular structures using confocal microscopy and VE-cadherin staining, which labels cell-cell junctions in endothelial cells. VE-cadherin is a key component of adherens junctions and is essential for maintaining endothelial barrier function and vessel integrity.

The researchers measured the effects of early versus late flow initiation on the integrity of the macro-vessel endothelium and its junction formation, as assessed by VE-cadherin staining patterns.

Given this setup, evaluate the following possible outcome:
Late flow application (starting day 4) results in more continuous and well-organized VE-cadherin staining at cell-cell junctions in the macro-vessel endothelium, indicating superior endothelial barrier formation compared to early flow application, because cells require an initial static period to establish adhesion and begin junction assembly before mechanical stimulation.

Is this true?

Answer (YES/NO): NO